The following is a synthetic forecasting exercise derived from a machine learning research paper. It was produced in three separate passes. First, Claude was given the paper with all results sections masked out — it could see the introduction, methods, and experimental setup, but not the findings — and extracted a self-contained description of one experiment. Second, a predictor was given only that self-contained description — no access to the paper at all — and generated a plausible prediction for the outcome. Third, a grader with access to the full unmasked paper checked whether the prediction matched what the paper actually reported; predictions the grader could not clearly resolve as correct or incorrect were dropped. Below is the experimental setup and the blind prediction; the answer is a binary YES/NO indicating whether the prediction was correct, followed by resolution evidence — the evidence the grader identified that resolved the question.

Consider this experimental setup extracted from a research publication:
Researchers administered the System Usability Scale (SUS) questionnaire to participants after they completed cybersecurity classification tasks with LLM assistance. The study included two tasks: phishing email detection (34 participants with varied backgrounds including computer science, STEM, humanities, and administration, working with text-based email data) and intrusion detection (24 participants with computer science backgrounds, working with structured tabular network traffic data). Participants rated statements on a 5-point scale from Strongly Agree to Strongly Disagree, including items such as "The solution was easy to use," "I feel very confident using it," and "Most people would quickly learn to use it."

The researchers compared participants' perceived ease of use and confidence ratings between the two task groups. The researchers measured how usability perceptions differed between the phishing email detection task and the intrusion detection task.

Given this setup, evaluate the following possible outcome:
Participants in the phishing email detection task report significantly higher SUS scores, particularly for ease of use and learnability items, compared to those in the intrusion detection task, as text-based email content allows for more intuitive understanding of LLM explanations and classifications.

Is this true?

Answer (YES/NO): YES